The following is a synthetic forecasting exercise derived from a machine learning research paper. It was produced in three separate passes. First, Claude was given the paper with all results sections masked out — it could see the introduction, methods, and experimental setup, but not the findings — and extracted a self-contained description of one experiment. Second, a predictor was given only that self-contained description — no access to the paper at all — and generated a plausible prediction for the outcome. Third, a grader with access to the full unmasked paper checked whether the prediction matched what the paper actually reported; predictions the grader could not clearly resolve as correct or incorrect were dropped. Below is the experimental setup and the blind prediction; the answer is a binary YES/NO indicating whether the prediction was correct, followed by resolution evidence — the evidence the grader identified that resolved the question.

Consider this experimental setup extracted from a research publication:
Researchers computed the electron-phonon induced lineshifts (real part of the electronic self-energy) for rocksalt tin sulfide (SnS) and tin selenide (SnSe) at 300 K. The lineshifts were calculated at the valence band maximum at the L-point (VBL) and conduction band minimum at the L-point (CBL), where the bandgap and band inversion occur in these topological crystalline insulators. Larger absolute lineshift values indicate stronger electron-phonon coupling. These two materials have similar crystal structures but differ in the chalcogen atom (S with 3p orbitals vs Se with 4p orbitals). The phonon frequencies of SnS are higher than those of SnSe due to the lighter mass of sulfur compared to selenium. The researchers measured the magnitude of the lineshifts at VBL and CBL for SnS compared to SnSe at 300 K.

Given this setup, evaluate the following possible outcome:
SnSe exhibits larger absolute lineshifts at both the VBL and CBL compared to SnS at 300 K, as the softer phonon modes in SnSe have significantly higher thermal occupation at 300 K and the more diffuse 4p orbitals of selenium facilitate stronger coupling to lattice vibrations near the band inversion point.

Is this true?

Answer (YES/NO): NO